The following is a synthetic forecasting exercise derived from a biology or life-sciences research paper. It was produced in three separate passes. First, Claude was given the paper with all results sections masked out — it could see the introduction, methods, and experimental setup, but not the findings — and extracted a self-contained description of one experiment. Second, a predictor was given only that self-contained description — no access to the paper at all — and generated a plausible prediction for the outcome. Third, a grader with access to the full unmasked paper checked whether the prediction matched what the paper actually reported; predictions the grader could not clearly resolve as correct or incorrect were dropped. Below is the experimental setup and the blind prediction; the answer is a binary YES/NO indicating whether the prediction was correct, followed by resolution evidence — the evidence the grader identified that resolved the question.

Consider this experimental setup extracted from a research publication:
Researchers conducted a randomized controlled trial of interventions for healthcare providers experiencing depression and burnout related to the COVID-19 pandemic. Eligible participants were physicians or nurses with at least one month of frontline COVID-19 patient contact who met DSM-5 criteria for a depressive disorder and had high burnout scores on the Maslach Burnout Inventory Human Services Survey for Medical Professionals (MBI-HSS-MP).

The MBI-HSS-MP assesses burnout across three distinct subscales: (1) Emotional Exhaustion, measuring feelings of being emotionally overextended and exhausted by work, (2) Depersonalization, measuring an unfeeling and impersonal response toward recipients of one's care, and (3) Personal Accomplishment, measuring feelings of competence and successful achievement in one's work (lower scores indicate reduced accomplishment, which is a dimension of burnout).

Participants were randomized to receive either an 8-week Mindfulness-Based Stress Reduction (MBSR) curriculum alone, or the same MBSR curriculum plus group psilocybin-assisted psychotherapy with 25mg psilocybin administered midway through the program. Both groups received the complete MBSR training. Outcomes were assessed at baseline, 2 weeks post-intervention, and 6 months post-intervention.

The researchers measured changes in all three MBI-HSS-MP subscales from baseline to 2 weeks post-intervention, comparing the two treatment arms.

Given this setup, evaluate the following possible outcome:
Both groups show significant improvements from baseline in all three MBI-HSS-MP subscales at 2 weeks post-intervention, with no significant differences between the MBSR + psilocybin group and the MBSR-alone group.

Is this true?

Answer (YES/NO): NO